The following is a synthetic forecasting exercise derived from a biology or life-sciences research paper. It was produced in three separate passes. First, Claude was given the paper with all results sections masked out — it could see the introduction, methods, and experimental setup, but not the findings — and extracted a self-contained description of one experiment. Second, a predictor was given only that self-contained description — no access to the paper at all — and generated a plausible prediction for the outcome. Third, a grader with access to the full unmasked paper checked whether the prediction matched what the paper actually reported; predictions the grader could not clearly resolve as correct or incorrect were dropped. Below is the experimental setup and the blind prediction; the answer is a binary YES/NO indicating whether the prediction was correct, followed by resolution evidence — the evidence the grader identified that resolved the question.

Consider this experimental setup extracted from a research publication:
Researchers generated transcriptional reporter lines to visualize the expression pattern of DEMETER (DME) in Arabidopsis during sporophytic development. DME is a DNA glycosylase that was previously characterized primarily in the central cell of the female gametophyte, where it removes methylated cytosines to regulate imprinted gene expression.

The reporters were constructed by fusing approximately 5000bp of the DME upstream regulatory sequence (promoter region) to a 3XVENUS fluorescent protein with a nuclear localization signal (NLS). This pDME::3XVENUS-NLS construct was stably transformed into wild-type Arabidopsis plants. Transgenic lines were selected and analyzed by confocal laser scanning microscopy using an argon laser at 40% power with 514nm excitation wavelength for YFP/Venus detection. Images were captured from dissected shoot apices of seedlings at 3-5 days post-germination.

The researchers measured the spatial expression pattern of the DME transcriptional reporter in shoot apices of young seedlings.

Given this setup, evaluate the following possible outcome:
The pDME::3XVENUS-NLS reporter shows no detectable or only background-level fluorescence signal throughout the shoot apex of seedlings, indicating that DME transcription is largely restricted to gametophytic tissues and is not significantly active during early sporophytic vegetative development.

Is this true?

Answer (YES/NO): NO